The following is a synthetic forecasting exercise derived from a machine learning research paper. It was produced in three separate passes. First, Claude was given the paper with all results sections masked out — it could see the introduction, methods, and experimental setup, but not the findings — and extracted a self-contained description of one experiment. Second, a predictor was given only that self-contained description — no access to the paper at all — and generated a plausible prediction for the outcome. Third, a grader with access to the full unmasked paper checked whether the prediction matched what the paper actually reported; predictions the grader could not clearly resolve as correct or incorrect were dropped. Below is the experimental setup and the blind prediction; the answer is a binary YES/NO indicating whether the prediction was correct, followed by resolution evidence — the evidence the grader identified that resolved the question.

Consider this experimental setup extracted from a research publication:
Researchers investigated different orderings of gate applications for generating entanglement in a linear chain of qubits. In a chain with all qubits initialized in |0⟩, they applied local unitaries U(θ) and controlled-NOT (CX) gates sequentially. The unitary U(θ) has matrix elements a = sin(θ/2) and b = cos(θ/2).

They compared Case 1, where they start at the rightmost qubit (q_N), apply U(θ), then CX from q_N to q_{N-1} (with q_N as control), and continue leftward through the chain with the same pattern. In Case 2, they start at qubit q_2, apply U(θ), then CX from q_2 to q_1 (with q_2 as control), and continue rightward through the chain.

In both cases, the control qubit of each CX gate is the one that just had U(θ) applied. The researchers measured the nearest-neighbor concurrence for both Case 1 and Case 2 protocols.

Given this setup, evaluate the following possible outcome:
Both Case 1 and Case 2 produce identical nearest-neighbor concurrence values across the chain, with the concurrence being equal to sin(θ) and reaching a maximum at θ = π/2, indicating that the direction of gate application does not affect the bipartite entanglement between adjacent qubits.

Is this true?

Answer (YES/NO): NO